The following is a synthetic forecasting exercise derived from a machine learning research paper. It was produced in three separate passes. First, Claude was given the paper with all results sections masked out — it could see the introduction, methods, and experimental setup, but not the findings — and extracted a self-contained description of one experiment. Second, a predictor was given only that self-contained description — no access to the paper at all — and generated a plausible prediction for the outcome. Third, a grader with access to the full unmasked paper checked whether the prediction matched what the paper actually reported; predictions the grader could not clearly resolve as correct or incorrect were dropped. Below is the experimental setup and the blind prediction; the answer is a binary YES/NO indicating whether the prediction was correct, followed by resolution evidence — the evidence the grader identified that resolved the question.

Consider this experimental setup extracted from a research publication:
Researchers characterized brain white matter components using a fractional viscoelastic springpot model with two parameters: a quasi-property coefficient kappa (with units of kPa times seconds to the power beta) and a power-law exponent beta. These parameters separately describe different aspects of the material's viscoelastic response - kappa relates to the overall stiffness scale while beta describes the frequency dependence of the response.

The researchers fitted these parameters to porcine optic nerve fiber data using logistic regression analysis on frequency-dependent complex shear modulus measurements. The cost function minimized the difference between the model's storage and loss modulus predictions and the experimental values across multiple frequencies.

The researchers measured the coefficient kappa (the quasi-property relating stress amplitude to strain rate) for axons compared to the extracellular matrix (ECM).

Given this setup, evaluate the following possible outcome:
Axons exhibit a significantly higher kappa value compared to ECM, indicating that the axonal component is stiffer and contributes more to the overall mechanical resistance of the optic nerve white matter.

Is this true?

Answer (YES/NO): NO